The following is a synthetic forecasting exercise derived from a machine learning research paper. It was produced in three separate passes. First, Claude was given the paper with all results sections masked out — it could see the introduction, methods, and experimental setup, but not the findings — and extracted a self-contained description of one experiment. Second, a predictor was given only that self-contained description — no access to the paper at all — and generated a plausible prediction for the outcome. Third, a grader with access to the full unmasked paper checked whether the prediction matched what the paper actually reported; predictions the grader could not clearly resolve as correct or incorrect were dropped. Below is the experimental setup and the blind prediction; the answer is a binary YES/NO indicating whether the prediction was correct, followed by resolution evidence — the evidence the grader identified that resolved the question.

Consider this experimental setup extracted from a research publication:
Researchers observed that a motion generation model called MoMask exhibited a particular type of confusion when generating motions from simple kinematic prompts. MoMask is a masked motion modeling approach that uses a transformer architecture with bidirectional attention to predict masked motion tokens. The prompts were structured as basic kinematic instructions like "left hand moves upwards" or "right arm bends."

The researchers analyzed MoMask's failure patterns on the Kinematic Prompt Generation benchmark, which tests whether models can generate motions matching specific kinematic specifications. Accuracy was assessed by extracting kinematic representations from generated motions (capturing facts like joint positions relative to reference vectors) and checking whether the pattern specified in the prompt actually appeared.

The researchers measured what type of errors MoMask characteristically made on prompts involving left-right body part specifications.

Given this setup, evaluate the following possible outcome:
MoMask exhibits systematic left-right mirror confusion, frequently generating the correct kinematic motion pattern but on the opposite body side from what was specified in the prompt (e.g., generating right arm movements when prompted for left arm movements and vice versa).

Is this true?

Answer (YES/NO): YES